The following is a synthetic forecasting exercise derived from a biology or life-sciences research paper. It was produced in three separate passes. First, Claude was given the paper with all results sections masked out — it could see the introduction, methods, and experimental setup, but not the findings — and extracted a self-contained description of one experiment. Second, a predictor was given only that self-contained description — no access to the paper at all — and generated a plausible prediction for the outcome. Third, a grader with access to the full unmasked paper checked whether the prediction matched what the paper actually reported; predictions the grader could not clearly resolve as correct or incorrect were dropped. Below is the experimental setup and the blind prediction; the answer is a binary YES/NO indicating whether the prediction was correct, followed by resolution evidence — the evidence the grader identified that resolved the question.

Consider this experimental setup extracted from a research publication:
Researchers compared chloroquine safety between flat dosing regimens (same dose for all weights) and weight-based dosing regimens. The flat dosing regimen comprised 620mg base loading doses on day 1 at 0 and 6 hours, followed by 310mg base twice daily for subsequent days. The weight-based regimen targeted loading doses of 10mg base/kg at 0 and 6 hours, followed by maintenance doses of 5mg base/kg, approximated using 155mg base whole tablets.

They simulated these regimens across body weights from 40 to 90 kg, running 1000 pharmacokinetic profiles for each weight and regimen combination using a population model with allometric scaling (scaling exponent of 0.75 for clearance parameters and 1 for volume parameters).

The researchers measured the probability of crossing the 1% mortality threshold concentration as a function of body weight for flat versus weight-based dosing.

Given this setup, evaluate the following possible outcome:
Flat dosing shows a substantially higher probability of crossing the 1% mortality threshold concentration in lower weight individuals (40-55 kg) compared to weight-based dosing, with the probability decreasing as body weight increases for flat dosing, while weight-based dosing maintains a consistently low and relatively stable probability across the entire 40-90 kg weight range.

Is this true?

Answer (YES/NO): YES